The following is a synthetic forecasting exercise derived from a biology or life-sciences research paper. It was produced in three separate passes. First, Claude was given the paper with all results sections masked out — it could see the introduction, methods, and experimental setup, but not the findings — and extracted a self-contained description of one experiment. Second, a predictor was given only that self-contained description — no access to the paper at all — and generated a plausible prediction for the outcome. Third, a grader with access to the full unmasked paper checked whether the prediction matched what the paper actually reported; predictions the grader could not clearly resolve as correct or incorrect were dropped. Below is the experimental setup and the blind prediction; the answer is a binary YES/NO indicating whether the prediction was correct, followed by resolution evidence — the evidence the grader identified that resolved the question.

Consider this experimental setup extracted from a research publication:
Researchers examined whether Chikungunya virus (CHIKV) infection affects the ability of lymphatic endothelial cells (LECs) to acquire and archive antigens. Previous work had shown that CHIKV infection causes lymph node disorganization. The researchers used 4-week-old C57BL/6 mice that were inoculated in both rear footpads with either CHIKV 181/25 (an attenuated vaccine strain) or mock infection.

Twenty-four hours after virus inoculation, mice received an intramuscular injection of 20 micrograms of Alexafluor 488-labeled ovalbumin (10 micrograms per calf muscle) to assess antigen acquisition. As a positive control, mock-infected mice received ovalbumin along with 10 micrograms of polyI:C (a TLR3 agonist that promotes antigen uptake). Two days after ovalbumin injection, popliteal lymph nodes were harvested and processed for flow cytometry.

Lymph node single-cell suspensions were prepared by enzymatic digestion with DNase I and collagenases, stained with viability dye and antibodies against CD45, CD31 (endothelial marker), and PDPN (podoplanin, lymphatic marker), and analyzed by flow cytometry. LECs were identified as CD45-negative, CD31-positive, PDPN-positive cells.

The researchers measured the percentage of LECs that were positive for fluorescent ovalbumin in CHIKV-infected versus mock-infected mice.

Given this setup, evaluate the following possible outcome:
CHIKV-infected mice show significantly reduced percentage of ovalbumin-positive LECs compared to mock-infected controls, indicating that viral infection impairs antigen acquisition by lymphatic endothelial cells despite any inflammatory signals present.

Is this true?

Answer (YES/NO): YES